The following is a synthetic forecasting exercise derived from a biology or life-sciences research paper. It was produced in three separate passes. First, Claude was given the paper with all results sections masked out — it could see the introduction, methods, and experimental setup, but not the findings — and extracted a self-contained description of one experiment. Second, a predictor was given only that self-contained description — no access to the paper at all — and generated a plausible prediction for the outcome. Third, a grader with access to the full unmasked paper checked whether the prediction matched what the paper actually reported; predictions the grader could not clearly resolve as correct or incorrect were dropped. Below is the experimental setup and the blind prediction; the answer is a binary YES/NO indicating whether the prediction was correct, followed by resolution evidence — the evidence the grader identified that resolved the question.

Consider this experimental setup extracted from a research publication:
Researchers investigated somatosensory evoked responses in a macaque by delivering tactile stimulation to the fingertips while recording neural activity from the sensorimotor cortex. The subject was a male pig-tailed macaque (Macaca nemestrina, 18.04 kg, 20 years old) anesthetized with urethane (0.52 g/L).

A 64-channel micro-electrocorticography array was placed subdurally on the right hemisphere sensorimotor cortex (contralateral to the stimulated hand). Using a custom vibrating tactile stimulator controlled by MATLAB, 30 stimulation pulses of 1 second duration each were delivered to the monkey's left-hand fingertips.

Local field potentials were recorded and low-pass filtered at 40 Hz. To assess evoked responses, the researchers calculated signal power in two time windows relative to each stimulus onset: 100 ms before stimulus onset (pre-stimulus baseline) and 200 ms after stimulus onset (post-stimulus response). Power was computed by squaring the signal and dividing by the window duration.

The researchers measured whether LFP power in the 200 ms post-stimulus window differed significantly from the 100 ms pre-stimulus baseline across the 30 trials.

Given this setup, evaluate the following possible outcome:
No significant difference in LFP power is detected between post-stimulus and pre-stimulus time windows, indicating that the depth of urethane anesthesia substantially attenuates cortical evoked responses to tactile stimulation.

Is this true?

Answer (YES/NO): NO